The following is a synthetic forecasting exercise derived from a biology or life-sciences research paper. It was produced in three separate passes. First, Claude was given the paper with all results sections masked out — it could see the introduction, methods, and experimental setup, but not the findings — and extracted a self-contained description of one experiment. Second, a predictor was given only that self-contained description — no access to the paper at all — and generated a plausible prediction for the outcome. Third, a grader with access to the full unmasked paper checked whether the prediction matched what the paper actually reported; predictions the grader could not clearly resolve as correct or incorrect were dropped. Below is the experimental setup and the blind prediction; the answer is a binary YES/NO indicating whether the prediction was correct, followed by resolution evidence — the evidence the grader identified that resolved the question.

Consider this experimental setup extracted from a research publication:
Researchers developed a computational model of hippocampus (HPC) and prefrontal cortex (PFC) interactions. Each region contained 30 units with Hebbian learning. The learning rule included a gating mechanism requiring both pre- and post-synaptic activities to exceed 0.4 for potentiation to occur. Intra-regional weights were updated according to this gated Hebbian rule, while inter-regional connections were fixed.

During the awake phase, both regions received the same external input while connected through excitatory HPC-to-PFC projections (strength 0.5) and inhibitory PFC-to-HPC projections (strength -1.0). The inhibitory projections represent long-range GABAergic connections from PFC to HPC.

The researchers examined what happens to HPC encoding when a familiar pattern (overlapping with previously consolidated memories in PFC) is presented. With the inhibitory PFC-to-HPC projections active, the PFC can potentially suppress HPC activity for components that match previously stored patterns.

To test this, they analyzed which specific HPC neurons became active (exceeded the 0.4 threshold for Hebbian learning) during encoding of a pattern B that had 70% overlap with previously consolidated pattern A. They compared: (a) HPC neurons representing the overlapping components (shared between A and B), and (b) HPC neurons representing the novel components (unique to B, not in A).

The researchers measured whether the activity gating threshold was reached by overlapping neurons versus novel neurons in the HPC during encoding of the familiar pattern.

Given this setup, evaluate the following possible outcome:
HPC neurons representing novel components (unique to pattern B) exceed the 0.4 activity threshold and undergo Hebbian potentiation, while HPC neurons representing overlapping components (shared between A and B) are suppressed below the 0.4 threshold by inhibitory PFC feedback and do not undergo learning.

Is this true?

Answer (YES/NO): NO